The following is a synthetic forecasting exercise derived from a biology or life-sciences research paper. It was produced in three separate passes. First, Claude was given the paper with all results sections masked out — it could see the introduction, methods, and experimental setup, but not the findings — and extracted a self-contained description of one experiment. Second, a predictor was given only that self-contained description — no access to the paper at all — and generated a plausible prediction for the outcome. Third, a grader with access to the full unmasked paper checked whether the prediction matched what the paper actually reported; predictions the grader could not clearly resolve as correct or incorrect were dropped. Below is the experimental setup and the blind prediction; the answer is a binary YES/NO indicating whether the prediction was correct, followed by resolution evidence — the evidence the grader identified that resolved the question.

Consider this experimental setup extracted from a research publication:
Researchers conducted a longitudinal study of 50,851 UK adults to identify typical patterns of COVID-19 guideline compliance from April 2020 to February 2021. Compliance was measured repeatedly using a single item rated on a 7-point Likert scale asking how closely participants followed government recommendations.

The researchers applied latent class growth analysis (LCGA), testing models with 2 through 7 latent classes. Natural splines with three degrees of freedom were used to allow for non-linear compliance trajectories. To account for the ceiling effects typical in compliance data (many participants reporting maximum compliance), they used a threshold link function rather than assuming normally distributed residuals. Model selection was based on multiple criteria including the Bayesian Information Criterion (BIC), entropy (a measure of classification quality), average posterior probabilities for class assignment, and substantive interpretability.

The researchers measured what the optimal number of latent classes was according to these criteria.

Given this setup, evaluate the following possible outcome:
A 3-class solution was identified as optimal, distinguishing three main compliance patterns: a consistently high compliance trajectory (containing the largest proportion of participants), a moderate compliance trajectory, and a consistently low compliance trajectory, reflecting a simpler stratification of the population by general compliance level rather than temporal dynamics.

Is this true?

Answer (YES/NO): NO